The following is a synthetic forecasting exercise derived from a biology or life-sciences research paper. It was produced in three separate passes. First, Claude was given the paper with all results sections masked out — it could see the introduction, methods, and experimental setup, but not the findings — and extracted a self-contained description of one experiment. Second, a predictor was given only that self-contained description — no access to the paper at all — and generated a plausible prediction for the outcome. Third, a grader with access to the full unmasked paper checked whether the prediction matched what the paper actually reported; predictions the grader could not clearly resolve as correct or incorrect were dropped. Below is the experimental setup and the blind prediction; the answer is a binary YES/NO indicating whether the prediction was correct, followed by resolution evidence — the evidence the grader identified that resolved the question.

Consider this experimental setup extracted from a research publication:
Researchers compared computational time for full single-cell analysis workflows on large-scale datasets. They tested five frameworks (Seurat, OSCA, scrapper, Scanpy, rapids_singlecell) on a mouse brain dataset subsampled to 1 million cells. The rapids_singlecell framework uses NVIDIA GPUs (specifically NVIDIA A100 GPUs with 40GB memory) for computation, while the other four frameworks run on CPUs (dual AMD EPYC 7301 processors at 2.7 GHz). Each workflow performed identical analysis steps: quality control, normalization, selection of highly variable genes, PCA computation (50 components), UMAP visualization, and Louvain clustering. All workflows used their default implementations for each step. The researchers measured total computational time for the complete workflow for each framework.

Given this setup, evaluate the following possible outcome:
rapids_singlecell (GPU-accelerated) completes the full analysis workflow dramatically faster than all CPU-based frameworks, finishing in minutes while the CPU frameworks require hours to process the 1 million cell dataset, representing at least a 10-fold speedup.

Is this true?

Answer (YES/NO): NO